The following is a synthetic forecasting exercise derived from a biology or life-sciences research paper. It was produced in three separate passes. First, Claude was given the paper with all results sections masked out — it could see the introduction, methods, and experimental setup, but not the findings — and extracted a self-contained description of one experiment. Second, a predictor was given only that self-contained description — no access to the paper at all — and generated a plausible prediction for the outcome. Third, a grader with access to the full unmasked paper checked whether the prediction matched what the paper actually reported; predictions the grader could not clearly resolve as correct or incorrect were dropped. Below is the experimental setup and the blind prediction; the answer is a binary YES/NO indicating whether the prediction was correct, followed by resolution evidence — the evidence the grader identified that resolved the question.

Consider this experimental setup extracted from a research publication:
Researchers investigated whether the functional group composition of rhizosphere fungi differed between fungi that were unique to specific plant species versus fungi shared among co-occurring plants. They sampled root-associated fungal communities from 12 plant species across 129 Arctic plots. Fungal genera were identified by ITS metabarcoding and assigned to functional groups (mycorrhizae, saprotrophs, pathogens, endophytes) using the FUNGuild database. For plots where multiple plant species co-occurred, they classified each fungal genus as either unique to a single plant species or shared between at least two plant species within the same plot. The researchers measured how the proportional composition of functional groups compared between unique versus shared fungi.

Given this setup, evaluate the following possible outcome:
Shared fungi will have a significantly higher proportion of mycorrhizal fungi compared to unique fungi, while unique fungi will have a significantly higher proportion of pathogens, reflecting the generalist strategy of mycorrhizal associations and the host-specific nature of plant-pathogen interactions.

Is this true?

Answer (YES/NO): NO